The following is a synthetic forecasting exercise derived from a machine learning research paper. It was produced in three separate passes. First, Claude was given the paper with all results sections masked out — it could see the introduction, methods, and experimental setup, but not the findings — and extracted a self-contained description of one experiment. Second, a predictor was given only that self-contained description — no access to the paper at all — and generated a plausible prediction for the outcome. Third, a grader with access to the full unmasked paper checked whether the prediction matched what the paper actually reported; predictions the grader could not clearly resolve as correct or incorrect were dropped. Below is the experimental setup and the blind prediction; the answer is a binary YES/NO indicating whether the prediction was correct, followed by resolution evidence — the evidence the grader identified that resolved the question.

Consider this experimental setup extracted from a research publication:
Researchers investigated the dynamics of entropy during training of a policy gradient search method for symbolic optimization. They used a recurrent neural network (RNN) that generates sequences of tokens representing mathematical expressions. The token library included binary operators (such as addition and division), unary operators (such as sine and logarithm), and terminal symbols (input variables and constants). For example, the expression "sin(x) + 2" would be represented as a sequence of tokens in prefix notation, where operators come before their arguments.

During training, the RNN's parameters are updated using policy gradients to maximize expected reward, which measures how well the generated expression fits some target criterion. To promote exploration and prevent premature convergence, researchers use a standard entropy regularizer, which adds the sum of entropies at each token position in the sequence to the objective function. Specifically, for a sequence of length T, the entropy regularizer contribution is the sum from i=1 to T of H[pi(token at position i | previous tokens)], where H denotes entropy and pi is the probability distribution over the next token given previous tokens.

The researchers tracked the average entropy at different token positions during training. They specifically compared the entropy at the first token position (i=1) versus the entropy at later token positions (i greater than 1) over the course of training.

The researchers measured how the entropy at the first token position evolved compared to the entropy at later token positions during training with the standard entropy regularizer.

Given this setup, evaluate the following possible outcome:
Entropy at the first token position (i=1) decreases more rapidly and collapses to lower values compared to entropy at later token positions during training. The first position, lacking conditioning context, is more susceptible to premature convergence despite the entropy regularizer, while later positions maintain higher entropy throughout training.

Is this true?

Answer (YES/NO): YES